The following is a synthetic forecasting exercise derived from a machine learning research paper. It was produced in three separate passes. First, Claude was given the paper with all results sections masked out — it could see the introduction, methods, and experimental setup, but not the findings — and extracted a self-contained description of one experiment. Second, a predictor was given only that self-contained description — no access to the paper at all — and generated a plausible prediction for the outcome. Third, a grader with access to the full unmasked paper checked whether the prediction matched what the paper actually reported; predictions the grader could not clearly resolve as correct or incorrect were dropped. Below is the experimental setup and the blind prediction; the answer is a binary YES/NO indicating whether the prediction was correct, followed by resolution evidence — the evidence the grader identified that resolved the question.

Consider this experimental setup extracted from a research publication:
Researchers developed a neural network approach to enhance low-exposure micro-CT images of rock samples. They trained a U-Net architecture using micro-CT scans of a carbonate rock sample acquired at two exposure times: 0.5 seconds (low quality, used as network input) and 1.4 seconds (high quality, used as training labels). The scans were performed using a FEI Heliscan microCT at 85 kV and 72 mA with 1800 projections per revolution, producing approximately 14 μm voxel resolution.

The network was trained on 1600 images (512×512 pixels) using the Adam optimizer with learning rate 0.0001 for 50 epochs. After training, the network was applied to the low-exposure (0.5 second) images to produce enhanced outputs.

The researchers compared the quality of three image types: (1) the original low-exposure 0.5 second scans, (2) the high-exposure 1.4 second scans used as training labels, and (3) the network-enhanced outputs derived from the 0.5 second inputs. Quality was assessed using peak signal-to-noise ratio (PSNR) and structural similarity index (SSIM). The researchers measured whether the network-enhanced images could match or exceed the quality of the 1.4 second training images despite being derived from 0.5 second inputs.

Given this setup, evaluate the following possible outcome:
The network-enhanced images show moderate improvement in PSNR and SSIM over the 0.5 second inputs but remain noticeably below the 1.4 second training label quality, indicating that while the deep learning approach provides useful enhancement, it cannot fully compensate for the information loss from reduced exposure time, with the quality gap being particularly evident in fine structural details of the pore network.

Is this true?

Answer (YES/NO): NO